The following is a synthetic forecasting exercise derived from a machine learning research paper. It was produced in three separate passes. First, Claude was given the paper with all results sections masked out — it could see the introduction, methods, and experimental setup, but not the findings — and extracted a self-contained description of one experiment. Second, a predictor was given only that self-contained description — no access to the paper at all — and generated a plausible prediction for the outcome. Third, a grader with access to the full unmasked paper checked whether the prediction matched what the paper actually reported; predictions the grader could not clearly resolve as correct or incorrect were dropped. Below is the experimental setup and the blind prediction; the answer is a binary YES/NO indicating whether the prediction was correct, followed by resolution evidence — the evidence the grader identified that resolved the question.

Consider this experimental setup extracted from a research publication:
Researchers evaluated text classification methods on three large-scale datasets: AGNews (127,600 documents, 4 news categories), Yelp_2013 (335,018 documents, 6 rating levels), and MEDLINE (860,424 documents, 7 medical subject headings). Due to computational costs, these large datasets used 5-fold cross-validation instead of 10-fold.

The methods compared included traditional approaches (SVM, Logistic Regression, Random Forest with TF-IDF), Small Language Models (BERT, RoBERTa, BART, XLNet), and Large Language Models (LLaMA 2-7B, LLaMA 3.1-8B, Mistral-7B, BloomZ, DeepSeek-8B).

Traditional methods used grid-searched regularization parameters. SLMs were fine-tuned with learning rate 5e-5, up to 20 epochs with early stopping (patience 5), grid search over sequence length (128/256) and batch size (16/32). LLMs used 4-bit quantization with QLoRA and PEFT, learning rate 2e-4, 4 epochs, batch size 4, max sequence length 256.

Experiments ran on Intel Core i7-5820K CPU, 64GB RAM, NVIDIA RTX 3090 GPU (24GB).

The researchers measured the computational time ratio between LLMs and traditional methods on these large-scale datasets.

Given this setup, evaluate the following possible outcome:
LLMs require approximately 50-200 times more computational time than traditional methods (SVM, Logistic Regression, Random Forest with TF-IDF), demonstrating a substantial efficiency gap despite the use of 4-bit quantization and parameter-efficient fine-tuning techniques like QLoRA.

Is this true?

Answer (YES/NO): NO